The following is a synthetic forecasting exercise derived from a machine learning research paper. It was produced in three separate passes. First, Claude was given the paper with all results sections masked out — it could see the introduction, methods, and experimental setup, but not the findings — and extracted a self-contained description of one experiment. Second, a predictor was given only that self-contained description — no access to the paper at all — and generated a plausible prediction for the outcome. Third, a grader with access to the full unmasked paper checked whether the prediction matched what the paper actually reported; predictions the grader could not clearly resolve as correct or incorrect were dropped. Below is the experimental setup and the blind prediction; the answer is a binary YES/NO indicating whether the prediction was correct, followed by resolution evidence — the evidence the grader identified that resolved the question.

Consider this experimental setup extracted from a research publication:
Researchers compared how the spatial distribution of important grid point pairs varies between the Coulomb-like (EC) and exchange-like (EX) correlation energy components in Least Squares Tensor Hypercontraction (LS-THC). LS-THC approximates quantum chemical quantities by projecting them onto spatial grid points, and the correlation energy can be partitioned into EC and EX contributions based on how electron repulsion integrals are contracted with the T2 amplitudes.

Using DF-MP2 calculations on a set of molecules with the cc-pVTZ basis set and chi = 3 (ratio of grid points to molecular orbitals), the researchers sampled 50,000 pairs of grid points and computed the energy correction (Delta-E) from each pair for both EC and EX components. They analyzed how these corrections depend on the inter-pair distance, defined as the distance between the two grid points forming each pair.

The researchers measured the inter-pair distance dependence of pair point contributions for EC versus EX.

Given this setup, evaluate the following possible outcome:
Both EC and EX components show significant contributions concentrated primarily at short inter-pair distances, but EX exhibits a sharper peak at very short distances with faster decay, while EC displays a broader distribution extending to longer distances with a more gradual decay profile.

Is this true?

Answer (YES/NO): NO